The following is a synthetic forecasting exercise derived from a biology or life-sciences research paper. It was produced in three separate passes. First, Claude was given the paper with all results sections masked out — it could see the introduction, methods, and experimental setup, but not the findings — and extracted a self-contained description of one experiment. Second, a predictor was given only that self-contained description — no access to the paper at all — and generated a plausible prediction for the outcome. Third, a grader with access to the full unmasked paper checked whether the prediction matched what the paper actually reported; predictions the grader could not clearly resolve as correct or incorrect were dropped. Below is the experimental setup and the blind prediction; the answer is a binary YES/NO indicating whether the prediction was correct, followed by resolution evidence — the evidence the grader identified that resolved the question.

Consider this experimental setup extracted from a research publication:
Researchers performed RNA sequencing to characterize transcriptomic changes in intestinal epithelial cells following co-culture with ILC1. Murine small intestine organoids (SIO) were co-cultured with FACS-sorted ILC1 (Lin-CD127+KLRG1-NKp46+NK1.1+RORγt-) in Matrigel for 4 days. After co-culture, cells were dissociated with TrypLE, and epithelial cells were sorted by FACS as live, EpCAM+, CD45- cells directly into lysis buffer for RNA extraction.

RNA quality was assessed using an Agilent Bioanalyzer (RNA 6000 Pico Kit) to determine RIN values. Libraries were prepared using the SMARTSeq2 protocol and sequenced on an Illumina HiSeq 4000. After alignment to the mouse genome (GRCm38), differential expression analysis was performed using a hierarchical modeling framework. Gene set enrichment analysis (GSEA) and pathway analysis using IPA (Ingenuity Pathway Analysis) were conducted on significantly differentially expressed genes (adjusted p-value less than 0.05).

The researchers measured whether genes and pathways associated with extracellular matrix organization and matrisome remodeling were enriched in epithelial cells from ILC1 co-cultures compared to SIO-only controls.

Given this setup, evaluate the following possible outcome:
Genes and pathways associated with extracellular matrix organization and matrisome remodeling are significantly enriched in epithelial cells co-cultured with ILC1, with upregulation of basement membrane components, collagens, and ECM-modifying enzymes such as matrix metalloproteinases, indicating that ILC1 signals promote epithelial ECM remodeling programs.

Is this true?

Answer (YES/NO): NO